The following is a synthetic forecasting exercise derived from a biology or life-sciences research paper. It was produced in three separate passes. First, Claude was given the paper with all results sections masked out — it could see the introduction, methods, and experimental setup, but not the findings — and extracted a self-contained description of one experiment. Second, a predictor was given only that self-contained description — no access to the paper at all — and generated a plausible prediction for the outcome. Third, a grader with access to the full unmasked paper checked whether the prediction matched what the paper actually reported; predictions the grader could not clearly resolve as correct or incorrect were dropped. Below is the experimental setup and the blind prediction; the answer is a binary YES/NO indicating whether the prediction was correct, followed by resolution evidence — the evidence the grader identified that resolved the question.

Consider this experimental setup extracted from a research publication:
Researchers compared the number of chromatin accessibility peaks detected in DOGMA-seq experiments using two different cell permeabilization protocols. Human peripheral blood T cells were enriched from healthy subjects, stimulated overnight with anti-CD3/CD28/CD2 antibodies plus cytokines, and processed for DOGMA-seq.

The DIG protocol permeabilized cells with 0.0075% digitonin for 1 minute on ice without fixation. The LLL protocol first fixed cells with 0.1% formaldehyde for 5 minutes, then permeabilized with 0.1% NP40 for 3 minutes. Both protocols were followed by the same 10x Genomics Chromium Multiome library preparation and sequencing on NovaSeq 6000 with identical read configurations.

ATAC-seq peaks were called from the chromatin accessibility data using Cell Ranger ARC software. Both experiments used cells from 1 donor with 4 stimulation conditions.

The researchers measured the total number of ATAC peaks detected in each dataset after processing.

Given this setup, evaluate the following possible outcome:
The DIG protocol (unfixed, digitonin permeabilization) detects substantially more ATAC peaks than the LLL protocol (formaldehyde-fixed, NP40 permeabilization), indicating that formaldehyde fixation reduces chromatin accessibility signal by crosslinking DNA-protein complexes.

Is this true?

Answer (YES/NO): YES